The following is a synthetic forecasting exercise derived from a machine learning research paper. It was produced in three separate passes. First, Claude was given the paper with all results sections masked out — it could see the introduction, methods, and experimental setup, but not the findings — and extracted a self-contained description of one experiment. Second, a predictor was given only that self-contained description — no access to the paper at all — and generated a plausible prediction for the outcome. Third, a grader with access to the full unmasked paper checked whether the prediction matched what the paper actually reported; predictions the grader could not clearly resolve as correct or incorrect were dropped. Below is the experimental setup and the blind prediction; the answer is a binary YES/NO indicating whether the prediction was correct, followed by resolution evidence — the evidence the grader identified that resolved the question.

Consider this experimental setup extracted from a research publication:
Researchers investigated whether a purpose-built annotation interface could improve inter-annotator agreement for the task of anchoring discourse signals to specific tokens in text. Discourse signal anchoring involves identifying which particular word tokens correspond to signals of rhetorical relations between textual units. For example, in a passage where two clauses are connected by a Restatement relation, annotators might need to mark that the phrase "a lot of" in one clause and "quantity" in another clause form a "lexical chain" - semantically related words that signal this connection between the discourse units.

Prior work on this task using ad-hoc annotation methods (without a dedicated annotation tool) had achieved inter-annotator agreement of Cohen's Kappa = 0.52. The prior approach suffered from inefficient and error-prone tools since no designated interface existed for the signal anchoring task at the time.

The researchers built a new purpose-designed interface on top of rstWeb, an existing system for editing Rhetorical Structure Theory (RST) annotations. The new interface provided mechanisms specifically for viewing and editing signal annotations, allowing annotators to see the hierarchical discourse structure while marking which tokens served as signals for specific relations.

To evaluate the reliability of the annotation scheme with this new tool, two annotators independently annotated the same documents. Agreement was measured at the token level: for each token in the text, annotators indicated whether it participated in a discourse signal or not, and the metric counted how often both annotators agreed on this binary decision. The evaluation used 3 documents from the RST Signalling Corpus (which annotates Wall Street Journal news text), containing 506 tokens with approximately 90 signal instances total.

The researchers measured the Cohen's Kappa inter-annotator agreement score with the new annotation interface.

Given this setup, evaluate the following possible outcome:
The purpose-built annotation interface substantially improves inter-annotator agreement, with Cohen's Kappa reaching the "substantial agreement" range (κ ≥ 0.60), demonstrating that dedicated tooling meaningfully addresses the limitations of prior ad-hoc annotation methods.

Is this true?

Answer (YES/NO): YES